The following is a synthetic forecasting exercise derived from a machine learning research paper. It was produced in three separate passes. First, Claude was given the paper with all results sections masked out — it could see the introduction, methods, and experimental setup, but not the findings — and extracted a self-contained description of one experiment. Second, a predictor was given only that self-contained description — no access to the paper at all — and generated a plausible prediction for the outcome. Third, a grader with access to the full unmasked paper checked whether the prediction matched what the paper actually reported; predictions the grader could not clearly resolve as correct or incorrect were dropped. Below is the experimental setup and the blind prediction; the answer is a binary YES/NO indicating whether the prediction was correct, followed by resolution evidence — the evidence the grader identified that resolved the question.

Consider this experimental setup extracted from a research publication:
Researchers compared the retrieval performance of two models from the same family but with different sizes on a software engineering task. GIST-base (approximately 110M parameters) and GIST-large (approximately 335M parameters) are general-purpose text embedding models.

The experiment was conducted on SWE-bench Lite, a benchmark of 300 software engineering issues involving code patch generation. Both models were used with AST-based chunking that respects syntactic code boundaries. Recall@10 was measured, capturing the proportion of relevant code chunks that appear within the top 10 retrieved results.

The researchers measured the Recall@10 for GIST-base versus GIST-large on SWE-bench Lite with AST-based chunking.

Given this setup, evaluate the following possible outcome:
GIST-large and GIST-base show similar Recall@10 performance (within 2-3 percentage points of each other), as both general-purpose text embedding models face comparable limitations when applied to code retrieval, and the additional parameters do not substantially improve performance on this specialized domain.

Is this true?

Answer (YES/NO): YES